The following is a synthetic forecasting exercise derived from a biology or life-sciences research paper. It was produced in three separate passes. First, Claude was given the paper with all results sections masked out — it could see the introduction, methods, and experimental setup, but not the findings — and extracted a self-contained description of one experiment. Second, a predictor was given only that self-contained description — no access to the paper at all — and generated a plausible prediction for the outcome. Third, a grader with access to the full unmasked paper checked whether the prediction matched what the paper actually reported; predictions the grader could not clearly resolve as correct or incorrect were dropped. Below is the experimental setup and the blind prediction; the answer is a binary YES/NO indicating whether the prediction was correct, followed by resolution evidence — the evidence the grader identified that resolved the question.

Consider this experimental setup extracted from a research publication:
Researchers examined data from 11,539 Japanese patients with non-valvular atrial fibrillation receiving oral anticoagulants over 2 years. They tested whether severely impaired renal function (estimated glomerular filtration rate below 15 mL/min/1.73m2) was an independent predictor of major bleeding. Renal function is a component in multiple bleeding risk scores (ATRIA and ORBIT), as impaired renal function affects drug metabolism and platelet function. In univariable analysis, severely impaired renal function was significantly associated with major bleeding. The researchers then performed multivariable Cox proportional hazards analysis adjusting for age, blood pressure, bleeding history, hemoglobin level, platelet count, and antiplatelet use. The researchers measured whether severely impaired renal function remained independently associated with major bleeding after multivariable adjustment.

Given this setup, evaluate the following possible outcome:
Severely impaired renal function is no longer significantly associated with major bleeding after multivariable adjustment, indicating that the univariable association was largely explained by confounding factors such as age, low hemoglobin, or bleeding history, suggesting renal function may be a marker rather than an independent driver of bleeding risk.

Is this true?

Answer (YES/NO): YES